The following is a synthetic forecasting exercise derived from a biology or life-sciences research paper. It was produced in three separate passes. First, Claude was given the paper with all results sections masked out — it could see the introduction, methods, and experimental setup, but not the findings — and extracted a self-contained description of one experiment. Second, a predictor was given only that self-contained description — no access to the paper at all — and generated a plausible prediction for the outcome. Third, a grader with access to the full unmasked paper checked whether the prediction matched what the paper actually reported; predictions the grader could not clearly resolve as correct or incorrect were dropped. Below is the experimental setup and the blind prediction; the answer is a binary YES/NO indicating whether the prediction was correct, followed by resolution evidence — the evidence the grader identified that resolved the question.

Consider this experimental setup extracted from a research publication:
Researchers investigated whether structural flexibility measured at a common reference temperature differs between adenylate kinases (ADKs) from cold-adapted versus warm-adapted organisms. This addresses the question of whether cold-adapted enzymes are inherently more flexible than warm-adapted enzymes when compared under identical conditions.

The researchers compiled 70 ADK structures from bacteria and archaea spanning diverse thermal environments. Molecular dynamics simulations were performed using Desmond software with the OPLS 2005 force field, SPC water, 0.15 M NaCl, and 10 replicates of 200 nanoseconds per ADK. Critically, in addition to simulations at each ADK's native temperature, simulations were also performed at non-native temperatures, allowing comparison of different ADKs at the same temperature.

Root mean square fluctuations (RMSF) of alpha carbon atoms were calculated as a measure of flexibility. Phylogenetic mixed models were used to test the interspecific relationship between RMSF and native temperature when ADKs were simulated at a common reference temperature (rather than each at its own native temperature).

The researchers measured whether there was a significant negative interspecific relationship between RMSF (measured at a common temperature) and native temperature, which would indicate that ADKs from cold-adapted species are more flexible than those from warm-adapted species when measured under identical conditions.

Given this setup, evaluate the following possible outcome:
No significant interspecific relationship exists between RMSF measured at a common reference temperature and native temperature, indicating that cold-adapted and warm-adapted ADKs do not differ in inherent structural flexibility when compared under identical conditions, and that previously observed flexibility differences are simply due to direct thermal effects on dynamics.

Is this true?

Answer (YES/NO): NO